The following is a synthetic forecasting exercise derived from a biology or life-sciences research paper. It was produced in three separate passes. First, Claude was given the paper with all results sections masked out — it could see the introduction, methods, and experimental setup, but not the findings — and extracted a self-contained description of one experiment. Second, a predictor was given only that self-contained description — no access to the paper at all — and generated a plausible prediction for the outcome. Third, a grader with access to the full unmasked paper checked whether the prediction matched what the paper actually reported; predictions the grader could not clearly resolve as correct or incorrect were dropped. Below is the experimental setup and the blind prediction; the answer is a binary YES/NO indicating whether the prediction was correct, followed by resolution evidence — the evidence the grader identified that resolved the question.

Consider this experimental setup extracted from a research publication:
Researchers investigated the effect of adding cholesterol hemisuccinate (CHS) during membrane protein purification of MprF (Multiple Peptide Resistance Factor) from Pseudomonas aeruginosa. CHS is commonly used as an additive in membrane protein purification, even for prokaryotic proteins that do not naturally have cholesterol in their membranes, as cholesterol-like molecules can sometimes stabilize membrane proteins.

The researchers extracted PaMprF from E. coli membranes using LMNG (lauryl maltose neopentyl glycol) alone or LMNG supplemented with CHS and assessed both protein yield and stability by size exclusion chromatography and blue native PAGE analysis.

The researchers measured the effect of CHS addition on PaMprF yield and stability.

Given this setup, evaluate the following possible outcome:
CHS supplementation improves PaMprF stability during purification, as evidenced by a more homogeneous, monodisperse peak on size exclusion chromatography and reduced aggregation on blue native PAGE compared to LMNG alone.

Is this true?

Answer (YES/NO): NO